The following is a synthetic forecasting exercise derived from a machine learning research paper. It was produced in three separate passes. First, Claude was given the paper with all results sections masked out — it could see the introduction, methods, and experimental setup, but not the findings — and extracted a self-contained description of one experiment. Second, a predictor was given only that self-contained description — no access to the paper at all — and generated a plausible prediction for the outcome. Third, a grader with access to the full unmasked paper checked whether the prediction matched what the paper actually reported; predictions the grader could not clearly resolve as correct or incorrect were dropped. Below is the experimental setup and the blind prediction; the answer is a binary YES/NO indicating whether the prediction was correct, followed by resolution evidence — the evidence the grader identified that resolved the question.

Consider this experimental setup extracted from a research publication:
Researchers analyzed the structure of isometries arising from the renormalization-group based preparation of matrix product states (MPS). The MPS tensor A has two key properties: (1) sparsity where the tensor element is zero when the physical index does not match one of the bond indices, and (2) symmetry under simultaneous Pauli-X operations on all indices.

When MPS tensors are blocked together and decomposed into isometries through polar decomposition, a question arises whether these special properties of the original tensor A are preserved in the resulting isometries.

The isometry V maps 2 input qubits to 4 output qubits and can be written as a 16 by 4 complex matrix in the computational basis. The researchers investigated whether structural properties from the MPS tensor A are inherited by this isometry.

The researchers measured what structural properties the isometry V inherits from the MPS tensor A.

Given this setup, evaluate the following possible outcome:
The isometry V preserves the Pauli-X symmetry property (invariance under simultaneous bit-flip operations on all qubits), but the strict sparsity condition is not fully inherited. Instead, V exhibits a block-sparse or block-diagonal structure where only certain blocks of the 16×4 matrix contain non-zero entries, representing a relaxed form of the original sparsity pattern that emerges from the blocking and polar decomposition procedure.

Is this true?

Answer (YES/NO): NO